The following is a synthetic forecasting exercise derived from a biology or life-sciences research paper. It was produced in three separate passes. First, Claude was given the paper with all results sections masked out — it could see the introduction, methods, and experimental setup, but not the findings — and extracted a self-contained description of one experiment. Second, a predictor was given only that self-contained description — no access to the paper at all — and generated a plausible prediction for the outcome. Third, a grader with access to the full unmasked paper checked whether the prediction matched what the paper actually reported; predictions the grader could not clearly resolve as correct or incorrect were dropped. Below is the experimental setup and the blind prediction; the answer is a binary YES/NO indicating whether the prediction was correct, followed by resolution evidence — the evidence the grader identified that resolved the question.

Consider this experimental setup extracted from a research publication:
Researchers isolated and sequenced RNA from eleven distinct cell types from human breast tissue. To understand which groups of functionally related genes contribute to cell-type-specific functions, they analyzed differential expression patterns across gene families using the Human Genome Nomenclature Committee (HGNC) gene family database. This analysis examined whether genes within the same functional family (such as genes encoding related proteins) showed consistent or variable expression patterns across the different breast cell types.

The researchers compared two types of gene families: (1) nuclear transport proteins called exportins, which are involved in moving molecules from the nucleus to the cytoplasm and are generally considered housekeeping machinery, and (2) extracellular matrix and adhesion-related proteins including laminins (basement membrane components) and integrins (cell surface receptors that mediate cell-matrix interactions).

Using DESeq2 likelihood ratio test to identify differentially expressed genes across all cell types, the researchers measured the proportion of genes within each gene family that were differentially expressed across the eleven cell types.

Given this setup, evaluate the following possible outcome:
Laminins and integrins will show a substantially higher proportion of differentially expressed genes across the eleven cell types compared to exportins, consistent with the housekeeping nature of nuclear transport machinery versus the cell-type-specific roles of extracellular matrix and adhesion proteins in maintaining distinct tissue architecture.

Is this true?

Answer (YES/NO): YES